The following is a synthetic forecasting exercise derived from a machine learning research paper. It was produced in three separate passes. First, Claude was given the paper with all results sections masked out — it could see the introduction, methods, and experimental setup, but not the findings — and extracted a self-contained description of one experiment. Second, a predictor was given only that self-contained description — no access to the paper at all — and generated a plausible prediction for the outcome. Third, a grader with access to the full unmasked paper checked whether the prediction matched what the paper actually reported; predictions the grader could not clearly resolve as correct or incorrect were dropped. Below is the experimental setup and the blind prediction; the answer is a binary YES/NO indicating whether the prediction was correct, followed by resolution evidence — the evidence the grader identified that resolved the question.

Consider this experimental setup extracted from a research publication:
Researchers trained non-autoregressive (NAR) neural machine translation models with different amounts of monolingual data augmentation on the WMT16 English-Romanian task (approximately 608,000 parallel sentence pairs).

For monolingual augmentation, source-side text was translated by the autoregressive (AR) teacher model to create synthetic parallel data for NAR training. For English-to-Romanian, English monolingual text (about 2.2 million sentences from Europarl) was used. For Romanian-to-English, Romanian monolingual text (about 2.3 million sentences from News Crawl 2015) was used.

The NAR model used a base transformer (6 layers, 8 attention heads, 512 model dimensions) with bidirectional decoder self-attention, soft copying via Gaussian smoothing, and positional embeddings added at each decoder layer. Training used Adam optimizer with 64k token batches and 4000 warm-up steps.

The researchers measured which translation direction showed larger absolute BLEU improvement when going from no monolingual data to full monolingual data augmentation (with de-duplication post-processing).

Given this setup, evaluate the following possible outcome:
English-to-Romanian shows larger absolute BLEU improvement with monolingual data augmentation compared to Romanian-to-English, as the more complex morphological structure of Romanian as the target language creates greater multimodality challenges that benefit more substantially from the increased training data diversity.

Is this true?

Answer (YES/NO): NO